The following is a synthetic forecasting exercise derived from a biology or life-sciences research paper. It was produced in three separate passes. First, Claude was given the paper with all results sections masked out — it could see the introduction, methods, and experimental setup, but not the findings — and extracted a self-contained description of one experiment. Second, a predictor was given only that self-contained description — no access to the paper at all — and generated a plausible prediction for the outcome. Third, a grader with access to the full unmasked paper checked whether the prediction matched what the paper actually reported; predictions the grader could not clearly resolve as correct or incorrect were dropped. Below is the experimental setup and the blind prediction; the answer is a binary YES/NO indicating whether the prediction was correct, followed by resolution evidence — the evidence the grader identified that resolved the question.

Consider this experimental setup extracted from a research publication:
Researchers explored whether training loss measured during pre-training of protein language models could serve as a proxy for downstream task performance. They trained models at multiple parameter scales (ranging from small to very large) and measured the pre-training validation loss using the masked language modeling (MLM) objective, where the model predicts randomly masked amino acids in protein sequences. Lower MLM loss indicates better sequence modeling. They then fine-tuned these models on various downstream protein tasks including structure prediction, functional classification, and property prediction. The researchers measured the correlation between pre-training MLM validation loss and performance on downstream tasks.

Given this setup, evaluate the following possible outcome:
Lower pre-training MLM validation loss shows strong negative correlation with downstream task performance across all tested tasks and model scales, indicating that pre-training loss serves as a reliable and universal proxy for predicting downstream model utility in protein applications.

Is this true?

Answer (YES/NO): NO